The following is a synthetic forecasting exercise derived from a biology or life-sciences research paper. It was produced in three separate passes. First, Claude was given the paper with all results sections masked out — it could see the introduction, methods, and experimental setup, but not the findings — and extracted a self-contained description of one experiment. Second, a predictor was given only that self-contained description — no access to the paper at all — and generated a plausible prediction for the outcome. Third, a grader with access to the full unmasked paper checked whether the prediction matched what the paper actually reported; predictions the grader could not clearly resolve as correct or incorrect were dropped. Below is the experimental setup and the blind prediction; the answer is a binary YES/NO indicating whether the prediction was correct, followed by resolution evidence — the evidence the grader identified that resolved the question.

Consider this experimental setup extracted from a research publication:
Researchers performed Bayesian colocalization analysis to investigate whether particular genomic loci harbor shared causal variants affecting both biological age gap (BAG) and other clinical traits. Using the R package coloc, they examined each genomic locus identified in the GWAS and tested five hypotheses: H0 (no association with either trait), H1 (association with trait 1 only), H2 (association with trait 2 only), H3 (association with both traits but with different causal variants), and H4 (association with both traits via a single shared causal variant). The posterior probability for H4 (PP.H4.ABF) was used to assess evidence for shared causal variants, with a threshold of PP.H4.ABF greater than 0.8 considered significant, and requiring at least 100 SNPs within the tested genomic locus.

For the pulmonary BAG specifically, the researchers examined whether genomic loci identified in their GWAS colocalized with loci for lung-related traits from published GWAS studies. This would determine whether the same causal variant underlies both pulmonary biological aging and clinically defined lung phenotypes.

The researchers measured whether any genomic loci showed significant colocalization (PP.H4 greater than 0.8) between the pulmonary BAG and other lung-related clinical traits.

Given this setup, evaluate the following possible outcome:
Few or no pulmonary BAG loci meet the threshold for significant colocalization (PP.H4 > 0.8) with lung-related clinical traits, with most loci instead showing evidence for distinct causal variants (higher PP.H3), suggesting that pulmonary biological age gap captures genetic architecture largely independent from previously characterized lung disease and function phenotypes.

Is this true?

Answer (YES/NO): NO